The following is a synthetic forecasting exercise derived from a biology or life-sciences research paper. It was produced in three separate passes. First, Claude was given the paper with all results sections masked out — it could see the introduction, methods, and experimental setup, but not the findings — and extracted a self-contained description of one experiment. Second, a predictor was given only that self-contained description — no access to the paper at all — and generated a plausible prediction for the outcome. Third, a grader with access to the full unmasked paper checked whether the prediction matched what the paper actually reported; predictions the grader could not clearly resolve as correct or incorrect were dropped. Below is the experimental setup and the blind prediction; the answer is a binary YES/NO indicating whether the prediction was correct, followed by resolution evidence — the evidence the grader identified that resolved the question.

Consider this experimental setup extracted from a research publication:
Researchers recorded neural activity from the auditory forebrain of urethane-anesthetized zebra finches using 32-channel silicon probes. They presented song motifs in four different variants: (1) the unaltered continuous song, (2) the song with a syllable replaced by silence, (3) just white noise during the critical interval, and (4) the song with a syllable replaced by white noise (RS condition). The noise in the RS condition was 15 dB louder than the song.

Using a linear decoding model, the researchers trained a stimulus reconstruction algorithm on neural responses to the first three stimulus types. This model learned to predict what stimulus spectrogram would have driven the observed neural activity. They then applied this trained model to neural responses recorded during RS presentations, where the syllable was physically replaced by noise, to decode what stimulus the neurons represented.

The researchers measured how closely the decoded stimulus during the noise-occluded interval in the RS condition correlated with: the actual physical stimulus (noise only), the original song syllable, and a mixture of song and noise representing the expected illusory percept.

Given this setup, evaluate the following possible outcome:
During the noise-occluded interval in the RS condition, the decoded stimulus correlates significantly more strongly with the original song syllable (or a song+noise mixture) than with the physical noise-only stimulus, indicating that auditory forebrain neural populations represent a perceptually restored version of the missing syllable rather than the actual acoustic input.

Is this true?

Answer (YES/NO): YES